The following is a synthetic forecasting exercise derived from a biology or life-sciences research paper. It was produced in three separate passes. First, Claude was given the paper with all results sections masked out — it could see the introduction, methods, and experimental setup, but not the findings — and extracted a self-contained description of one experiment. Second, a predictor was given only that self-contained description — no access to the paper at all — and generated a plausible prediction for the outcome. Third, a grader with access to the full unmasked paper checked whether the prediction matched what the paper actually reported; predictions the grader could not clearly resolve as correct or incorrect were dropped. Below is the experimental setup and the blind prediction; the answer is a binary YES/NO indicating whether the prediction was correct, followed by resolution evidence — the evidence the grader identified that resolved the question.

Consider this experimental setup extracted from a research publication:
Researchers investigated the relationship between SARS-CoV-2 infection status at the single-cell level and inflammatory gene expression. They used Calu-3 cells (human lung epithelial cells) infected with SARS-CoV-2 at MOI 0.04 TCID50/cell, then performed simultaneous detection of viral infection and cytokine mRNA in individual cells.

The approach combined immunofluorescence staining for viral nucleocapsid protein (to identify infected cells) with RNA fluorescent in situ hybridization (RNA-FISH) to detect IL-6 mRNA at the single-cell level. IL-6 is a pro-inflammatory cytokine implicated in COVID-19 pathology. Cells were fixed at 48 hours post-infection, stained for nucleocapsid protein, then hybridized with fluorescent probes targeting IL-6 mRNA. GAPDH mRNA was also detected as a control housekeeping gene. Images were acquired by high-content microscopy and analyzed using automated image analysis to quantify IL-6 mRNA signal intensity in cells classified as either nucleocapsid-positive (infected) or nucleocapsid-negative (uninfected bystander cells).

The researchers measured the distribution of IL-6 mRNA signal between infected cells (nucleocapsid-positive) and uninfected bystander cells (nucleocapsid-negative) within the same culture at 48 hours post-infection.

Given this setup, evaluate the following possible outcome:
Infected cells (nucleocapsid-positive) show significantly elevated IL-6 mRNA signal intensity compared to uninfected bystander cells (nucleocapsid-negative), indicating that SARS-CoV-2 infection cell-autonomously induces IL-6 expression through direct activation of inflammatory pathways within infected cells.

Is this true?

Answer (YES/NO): YES